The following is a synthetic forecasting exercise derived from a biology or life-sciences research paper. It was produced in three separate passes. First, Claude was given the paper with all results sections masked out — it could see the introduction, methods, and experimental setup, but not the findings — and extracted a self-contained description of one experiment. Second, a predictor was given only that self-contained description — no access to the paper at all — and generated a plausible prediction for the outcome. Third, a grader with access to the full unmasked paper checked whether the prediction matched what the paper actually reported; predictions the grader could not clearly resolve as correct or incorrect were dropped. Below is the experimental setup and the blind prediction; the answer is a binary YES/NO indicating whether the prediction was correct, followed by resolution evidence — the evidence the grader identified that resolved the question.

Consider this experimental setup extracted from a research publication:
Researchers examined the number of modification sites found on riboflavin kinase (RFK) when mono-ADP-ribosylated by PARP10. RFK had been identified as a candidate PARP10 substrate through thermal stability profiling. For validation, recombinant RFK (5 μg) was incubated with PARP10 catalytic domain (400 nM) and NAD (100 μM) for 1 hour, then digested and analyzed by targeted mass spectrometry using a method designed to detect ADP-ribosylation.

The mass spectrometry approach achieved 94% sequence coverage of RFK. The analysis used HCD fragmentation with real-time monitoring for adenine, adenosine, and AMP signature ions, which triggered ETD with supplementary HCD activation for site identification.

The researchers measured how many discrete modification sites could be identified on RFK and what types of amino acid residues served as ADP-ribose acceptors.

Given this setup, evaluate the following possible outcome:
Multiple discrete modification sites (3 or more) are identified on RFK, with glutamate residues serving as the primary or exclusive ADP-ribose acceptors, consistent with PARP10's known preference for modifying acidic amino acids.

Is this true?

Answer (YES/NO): YES